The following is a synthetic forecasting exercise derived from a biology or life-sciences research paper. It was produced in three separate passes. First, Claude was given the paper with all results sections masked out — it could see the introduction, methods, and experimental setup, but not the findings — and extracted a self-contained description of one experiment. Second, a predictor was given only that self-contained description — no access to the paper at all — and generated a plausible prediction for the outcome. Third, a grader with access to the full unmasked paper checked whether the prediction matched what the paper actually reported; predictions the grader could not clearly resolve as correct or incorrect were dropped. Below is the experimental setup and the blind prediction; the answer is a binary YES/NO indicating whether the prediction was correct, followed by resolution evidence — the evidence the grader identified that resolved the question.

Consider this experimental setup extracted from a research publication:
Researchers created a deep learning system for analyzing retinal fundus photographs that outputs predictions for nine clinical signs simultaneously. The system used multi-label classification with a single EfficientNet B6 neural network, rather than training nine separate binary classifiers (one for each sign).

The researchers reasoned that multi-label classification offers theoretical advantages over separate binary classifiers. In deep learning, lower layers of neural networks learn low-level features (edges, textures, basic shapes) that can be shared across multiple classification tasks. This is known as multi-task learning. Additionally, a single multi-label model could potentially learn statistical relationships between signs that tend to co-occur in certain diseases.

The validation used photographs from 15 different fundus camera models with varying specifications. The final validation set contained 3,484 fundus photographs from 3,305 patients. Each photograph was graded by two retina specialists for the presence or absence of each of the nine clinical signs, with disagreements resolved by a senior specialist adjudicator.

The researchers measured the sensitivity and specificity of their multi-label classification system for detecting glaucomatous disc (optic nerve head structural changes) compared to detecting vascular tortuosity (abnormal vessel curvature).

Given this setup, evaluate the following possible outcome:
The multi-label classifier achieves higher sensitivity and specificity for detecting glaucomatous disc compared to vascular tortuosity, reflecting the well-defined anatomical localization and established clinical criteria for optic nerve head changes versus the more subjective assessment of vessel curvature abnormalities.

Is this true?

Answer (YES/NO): YES